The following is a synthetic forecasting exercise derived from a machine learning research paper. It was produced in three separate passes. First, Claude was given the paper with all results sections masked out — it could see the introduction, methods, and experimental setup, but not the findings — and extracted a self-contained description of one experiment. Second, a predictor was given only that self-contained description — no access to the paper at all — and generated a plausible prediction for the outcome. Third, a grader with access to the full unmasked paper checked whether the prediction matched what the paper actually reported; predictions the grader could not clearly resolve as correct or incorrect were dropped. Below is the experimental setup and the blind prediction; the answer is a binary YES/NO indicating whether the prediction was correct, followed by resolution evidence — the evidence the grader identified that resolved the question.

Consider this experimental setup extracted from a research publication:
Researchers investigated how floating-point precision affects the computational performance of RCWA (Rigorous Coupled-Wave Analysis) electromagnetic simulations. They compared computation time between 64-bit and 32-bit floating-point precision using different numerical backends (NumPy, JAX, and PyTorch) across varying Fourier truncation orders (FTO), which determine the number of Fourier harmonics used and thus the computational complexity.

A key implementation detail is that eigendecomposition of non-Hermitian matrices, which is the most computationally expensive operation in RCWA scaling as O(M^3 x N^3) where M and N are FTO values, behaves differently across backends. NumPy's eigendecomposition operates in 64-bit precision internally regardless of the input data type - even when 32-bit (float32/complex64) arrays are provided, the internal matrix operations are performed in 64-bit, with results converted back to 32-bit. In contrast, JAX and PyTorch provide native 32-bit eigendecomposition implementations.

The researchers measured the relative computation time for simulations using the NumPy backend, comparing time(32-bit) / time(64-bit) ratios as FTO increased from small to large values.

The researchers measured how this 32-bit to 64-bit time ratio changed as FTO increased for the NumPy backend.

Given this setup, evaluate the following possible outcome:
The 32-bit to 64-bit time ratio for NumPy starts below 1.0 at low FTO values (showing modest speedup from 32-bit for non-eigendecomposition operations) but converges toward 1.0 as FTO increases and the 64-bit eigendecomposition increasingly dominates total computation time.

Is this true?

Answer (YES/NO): YES